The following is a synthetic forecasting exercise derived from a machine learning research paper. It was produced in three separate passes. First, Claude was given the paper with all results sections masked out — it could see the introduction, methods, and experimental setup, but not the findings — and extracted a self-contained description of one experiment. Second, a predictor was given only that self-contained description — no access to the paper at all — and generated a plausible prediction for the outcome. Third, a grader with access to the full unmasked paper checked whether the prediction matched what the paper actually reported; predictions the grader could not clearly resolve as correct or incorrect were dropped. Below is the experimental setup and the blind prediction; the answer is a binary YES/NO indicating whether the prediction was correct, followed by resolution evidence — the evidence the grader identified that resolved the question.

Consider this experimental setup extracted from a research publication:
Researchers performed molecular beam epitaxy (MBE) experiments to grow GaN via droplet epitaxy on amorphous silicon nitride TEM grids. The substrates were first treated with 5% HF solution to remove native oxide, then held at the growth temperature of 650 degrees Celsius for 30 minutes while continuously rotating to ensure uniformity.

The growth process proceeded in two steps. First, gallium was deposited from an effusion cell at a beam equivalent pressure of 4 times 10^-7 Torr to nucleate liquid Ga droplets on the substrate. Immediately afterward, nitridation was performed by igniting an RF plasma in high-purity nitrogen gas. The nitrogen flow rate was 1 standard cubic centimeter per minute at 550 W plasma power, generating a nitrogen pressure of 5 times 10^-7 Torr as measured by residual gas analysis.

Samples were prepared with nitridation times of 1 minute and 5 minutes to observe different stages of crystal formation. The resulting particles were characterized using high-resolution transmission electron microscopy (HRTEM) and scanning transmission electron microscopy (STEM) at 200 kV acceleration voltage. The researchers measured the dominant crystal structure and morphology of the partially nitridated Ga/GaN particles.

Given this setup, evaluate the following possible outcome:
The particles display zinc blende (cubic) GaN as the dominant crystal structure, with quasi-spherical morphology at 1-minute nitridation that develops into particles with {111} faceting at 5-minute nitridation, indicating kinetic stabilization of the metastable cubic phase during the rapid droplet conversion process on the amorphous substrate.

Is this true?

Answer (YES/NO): NO